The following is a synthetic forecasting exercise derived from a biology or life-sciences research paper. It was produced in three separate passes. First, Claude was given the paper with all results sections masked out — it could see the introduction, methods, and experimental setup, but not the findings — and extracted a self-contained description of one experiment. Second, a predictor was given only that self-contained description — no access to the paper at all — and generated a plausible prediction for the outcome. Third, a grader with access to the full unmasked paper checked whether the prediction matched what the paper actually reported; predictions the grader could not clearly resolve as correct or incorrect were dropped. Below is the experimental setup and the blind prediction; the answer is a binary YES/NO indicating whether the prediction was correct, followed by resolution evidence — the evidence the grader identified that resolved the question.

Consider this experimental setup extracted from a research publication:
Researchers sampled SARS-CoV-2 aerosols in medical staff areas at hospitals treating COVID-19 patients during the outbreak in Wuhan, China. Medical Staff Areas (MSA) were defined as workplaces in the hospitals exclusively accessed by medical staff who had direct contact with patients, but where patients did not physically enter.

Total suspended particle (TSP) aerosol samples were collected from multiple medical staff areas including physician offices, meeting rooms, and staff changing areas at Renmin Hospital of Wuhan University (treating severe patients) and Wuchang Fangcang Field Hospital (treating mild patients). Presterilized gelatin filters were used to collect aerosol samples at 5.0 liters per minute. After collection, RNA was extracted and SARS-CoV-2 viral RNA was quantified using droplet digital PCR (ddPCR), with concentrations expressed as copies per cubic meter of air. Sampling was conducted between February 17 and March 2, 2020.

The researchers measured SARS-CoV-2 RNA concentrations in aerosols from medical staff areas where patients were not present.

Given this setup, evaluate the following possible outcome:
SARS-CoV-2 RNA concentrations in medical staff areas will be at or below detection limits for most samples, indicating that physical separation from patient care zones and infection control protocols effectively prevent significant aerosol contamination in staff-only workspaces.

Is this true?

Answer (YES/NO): NO